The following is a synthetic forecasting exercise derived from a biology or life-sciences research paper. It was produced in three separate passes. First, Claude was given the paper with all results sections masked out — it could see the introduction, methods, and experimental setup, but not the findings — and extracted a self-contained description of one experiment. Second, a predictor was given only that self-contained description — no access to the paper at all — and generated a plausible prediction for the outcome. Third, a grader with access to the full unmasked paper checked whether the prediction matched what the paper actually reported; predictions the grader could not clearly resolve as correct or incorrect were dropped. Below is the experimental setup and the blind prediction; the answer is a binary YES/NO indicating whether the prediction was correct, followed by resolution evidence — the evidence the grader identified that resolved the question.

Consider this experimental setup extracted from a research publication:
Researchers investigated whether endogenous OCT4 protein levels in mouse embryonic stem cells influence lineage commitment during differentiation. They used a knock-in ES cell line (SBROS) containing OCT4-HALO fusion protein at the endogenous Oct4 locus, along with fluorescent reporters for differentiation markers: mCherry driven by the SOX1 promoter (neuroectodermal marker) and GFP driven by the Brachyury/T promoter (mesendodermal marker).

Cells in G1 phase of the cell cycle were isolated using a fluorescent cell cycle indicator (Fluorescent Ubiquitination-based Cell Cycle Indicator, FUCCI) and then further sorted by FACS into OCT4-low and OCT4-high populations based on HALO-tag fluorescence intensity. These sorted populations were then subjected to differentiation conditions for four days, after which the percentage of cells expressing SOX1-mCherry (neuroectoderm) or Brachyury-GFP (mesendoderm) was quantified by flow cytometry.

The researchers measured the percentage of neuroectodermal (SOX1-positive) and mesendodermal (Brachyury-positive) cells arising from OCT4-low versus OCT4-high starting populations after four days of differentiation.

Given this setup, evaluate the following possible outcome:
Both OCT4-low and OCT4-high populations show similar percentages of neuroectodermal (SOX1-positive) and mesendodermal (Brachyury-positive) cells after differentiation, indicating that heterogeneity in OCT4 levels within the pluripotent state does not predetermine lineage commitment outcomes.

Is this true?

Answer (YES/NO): NO